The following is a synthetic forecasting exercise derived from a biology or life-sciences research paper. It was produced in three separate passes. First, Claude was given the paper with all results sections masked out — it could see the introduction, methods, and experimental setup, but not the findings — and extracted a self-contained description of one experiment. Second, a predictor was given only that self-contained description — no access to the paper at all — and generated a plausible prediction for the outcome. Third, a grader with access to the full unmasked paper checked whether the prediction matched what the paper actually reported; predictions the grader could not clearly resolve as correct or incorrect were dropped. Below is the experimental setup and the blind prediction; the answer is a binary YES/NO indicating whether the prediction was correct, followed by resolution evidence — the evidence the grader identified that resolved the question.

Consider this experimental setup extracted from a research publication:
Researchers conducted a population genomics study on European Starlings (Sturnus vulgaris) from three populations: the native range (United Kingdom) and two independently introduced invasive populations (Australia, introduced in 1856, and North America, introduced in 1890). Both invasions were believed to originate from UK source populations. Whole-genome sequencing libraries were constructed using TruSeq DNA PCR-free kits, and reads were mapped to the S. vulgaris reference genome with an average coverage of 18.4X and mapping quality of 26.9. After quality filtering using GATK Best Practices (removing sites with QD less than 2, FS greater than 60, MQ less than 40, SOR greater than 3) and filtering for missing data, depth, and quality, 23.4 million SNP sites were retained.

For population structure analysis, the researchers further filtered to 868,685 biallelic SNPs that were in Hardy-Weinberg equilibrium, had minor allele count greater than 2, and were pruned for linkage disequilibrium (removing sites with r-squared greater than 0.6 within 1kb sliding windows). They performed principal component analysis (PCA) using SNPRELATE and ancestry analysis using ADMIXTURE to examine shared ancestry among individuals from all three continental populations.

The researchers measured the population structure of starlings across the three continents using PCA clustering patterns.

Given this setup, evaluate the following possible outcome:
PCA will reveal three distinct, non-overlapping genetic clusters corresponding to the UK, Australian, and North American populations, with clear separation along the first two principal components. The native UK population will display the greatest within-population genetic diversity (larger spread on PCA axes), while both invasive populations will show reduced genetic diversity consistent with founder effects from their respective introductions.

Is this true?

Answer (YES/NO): NO